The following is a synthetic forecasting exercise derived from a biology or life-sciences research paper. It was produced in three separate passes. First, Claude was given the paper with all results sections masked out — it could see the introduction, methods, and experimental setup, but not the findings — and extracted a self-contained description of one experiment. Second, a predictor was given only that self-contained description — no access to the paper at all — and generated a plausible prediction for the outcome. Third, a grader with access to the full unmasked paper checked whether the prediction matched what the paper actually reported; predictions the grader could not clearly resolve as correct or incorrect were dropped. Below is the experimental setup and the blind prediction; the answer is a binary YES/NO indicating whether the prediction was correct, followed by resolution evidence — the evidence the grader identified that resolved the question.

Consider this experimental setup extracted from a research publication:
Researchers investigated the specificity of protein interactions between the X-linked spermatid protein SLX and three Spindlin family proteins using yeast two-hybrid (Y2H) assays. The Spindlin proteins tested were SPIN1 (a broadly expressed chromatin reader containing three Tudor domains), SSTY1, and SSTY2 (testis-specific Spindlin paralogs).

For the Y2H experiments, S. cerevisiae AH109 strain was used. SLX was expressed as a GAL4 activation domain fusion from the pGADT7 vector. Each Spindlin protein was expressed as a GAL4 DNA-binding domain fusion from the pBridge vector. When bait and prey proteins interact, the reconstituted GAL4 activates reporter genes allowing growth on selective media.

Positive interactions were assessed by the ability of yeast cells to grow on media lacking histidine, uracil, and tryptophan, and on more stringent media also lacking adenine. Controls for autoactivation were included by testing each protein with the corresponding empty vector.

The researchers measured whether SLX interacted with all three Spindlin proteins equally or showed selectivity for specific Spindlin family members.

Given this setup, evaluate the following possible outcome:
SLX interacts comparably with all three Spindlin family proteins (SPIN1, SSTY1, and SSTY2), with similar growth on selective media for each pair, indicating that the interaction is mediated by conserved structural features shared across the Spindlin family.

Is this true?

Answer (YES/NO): NO